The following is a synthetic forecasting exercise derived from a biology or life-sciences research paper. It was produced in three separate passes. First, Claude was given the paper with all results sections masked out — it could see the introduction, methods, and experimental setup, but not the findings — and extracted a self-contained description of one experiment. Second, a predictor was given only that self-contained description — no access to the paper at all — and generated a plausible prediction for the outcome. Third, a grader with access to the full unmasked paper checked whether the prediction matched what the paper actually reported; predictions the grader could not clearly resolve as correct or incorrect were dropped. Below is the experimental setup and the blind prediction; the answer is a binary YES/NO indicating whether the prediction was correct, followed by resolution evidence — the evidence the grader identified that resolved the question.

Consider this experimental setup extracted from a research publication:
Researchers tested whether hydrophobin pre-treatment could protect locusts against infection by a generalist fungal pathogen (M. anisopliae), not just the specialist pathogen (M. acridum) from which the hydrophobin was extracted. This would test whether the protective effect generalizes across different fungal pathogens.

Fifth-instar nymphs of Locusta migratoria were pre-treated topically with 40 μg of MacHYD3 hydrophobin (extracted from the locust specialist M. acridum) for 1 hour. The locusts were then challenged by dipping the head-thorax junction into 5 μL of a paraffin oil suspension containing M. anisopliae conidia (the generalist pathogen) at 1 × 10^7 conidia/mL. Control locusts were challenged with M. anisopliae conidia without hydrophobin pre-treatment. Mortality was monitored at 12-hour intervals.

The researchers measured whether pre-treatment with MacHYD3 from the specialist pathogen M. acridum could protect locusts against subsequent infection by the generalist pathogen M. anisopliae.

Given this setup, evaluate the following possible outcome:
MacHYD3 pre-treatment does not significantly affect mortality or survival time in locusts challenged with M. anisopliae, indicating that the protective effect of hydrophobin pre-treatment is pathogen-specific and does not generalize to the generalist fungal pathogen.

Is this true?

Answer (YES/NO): NO